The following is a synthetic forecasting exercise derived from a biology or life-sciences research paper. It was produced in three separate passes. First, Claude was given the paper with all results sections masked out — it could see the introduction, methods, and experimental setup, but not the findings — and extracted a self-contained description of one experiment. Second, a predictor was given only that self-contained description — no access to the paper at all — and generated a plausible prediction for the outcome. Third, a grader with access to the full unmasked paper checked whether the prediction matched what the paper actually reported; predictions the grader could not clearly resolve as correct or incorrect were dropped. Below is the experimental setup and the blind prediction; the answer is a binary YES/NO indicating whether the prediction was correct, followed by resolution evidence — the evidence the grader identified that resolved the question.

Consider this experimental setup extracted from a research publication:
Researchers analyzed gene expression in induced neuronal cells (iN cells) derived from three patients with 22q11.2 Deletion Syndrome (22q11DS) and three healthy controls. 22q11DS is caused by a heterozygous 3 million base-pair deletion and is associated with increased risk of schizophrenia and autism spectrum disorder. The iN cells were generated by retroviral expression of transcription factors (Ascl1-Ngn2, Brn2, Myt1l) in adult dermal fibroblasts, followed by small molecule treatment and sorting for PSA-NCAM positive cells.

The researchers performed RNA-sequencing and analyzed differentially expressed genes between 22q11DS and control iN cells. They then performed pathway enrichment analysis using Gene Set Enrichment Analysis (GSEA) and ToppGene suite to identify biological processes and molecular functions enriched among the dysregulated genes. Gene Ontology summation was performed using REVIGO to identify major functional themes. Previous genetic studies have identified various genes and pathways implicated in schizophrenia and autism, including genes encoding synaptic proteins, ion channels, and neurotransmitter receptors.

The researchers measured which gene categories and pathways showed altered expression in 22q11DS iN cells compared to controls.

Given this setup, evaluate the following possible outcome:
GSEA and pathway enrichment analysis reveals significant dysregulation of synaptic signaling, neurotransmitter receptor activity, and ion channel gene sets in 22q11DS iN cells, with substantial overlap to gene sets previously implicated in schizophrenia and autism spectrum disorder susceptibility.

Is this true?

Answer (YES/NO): NO